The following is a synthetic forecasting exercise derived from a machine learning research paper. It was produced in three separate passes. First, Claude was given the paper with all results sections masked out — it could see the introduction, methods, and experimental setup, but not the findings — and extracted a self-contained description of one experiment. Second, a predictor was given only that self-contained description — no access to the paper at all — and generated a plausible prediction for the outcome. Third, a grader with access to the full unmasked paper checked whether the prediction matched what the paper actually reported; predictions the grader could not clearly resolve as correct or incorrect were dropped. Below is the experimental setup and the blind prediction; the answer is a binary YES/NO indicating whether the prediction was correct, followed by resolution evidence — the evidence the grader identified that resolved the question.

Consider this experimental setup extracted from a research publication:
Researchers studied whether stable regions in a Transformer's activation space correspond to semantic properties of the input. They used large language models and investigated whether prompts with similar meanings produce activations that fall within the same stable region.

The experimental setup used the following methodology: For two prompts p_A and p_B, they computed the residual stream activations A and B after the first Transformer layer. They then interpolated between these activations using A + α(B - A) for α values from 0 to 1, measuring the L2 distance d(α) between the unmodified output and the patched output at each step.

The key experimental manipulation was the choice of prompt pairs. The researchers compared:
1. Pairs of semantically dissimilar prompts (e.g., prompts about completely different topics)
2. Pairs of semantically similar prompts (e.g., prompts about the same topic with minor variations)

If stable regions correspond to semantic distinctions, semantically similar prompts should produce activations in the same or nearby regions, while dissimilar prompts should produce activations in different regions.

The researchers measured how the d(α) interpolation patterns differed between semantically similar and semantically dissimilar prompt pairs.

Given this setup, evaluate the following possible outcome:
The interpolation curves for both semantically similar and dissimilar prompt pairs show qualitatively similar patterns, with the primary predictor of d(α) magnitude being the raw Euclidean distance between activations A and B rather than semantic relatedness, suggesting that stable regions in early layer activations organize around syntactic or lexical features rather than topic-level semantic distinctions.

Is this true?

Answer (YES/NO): NO